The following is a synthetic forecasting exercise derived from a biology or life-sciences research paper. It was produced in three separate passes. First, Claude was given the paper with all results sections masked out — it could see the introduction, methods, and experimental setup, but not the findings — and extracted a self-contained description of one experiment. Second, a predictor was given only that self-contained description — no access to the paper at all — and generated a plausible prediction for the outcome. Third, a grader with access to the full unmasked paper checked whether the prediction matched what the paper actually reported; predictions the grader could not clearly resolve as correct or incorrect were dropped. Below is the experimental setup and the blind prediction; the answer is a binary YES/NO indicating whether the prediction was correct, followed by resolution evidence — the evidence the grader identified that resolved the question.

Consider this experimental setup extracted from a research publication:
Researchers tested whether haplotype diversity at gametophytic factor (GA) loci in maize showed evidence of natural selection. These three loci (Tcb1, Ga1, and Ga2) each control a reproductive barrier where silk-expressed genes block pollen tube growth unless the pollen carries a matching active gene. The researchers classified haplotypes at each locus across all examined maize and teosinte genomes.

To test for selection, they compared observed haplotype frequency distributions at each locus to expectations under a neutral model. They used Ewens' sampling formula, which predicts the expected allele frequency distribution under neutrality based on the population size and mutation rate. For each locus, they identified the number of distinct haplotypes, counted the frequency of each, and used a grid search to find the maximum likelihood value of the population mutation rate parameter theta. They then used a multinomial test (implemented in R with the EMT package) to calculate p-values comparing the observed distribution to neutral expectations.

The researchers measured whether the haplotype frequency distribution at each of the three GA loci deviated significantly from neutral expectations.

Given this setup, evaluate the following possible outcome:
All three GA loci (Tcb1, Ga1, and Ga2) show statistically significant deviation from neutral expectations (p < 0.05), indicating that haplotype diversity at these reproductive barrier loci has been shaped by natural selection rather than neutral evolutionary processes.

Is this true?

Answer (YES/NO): NO